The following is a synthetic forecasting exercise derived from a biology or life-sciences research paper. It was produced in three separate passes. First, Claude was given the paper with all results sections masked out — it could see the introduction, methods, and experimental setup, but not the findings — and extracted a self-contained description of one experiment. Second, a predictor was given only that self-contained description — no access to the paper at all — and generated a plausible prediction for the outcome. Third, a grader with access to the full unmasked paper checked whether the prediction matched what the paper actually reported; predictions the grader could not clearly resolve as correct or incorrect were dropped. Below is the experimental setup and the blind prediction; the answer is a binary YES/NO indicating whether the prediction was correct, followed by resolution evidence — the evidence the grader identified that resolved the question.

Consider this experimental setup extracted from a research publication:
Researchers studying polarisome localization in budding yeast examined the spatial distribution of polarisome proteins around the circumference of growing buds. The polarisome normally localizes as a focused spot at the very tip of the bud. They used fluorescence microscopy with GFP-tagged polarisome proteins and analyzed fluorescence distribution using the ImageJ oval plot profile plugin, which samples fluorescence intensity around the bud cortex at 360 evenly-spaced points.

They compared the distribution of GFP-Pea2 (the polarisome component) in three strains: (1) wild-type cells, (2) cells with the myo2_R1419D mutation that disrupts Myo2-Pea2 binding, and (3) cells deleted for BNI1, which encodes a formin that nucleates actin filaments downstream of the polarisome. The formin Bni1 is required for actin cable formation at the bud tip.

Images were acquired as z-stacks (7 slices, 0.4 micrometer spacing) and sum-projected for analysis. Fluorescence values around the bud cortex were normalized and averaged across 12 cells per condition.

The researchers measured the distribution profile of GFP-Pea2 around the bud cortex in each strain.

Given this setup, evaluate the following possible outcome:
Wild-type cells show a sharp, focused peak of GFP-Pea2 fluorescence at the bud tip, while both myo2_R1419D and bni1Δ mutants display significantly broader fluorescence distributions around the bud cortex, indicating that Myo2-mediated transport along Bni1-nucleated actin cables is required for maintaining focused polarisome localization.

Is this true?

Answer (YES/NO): YES